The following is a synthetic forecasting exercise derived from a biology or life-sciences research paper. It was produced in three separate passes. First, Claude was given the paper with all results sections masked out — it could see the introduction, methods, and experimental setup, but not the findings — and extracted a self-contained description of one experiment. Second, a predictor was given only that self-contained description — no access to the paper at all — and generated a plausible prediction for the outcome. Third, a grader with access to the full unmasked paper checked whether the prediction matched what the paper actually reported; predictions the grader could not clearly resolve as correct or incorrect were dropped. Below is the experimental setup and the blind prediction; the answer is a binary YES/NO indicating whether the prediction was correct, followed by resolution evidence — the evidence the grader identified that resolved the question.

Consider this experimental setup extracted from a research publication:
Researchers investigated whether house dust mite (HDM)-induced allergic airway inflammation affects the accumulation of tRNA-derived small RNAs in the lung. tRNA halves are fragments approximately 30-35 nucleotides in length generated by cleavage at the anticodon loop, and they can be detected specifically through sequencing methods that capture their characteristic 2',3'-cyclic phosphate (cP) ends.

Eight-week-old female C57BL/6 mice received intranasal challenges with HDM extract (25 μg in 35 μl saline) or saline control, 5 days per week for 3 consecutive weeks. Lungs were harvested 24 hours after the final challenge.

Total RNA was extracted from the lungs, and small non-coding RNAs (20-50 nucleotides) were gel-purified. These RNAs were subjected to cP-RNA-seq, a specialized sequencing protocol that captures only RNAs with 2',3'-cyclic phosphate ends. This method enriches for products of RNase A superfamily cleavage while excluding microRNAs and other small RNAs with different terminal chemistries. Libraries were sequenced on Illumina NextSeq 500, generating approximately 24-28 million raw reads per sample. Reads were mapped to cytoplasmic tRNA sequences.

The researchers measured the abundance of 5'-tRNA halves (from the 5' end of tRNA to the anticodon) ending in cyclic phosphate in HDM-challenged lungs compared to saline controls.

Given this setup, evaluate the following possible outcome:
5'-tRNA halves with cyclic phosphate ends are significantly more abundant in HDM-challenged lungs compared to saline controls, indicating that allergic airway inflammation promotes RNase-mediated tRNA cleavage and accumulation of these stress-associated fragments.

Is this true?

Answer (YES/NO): YES